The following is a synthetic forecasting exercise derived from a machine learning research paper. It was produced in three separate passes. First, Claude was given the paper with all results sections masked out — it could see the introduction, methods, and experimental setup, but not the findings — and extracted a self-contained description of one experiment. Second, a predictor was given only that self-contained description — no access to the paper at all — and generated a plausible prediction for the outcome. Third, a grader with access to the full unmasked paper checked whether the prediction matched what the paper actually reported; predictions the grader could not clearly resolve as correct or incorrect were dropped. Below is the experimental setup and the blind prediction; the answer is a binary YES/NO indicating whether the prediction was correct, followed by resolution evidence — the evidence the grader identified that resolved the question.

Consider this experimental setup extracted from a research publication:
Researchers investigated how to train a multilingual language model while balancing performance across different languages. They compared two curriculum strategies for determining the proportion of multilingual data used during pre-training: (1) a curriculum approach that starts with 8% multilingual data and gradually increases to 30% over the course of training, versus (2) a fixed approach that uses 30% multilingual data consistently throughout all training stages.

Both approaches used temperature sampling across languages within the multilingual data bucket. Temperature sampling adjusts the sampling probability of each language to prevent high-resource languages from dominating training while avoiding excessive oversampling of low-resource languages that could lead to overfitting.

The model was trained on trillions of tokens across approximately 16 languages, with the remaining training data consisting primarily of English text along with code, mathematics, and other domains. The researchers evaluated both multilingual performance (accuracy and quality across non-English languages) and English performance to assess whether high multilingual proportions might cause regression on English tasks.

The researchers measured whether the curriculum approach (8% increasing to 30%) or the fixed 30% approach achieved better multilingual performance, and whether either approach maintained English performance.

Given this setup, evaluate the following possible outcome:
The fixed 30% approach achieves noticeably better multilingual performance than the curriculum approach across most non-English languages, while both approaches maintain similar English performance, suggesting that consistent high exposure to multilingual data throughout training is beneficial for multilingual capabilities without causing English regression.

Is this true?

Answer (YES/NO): NO